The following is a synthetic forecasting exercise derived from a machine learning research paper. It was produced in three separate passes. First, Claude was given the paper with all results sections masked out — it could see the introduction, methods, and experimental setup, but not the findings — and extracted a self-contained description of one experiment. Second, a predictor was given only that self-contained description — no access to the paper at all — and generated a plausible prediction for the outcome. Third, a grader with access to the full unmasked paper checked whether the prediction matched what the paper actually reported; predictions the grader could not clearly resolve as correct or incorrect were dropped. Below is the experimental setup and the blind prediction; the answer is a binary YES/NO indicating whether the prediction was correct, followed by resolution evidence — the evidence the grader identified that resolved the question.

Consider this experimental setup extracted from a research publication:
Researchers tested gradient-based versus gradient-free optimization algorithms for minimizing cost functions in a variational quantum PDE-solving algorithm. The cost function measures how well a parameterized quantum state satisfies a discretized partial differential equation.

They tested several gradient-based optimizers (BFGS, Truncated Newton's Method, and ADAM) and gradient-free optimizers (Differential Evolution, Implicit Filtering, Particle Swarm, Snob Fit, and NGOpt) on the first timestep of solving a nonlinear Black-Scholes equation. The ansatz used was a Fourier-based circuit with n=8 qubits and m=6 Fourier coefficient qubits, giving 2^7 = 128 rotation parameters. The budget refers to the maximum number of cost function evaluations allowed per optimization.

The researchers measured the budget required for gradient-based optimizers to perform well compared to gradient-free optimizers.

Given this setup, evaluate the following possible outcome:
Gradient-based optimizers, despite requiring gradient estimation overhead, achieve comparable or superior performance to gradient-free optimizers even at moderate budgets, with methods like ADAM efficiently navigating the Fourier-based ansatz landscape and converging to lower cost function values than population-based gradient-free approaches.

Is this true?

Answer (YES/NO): NO